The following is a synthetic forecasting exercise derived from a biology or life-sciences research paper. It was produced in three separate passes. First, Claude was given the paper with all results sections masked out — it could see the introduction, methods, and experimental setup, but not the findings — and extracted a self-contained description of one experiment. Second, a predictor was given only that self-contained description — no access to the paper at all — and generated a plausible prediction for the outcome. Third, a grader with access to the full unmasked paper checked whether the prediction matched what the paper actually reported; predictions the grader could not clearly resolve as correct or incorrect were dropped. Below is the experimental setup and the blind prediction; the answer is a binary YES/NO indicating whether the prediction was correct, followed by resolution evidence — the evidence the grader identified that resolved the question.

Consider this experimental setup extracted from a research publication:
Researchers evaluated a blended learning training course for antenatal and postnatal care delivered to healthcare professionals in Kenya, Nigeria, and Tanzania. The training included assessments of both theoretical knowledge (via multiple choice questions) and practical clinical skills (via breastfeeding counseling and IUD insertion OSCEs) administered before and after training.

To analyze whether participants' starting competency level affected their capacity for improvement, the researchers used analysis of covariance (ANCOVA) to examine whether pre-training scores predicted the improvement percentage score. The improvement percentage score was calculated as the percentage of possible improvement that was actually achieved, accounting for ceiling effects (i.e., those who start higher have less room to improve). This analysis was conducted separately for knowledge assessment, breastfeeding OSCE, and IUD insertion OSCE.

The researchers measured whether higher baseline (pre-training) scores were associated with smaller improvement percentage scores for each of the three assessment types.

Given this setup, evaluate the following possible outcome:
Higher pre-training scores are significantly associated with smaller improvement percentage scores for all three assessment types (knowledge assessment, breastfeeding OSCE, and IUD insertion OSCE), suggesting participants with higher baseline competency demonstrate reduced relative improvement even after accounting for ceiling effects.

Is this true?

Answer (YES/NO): NO